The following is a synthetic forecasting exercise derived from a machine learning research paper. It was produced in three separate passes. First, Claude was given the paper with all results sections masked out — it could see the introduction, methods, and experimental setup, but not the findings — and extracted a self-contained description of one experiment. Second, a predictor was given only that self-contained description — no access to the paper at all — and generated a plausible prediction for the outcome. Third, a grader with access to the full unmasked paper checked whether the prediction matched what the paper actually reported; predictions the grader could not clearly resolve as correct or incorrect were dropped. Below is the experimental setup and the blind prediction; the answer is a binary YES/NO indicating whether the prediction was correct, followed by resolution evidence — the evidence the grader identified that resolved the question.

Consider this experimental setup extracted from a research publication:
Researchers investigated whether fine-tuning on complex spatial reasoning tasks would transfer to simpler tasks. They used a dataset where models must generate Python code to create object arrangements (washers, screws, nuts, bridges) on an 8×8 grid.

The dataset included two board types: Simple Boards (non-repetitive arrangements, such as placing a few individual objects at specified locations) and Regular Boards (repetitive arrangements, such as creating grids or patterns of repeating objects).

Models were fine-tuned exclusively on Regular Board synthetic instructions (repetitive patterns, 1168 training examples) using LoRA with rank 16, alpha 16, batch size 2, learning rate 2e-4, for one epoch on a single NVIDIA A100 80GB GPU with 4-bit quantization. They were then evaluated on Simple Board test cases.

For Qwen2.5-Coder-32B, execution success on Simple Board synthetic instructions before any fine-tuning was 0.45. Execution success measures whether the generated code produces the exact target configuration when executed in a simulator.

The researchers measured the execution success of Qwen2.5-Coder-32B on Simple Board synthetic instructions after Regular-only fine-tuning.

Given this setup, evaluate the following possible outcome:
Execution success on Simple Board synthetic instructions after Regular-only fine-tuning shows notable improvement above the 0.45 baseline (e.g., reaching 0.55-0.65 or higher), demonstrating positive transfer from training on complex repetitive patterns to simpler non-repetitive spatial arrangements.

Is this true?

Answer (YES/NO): NO